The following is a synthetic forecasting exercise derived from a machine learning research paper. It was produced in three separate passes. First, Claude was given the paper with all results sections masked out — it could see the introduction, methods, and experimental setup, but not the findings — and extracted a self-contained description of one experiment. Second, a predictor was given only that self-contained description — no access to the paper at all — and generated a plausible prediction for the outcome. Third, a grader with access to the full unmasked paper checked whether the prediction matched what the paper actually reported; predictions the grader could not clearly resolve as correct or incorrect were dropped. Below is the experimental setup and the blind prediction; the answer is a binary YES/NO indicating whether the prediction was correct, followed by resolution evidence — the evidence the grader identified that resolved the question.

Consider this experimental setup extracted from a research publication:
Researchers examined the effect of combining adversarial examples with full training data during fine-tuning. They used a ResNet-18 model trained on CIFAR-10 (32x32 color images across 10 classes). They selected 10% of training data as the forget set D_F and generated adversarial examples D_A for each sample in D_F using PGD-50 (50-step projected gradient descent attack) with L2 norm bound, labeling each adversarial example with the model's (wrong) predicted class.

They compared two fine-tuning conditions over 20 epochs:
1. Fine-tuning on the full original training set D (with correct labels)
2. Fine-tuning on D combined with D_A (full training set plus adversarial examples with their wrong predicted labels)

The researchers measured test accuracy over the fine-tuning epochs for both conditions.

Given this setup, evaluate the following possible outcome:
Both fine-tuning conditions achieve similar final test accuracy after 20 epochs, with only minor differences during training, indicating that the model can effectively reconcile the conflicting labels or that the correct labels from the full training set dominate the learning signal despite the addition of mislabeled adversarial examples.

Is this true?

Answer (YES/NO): YES